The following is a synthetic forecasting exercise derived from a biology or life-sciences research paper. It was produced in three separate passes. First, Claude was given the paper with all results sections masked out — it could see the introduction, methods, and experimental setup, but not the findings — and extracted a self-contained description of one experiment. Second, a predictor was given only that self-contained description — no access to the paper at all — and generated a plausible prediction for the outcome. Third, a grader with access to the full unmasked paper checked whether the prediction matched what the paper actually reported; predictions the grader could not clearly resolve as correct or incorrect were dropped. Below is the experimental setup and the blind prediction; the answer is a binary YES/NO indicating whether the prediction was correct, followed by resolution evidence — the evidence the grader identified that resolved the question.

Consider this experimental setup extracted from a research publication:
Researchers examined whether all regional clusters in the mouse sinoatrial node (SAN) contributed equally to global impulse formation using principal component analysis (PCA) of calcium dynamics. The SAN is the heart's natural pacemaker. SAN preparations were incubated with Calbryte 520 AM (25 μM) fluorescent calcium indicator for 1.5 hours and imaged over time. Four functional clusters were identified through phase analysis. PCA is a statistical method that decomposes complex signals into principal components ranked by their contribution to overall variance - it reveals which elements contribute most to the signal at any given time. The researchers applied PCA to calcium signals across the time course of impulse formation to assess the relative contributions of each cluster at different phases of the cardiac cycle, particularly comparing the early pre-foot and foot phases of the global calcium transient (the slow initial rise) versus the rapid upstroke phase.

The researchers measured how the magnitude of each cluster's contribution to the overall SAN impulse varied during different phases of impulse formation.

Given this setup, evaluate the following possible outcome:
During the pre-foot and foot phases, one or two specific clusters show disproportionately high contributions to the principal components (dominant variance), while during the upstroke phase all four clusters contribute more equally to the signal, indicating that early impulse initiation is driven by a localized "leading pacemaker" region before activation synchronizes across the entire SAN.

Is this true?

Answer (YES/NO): NO